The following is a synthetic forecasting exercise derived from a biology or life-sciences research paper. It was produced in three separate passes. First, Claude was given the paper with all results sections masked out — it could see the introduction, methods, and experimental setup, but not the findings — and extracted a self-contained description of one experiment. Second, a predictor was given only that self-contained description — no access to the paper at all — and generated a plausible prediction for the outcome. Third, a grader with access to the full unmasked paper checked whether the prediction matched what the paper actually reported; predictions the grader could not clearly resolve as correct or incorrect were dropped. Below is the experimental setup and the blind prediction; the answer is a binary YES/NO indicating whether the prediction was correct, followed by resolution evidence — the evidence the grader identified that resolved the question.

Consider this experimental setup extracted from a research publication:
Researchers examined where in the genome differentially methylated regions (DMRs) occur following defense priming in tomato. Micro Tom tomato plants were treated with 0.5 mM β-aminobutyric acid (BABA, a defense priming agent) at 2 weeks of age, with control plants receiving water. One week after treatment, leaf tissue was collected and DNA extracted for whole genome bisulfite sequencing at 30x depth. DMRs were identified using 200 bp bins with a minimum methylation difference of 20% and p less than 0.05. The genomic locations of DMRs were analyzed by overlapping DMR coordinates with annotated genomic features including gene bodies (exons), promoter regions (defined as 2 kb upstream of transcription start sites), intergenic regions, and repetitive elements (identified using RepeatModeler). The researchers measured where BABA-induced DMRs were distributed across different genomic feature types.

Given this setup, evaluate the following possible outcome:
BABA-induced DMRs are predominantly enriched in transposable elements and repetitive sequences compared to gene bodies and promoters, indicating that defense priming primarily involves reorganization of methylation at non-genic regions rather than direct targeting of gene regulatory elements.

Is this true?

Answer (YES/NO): YES